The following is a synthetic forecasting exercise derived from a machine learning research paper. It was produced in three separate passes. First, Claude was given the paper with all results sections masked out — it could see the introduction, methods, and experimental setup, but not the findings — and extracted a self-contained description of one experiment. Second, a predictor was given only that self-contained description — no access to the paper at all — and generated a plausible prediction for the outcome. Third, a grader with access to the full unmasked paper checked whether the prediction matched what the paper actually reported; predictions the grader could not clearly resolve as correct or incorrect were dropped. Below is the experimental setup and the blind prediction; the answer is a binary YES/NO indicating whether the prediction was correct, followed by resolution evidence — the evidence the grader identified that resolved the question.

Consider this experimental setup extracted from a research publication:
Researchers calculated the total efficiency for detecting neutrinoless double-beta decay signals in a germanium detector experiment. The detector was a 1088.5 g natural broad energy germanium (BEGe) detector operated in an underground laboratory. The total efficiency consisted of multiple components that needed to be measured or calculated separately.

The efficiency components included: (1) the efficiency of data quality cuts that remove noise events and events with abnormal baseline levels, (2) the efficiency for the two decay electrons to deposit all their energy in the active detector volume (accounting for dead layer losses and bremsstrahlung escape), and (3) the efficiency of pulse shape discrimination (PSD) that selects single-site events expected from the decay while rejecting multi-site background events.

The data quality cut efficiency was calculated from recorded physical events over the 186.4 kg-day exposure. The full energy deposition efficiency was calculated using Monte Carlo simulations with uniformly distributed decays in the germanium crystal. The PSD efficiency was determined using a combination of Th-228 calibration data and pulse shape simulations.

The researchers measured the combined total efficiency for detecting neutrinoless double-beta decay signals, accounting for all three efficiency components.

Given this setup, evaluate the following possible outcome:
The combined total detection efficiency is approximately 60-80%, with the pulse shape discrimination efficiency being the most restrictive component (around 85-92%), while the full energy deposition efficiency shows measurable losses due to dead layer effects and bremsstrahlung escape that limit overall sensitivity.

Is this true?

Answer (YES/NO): NO